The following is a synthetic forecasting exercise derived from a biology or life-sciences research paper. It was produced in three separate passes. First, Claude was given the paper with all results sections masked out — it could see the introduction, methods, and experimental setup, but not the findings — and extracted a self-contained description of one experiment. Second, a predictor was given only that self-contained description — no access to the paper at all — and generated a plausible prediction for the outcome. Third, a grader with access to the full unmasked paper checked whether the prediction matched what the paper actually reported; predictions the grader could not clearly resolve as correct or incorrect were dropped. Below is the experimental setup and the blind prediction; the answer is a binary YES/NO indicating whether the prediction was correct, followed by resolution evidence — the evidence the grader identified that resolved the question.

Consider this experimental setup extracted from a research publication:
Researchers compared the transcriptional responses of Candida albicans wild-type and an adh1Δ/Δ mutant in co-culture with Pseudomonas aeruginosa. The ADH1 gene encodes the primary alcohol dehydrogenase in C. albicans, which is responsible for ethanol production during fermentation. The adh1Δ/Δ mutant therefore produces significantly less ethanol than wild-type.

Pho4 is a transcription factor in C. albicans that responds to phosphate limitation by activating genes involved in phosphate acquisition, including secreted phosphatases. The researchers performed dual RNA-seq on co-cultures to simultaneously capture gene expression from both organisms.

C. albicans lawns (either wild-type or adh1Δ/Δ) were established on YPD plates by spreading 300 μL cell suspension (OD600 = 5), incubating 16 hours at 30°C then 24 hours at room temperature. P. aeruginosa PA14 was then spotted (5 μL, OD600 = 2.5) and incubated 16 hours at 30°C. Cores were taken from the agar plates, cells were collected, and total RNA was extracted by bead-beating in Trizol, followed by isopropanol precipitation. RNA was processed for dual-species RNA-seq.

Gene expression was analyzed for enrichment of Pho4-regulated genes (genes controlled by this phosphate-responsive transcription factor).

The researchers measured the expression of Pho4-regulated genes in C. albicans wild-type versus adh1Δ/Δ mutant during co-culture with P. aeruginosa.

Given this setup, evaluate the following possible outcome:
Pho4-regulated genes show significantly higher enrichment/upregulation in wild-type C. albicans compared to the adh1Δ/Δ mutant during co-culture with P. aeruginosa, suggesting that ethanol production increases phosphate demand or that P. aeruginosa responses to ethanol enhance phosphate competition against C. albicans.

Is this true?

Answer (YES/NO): NO